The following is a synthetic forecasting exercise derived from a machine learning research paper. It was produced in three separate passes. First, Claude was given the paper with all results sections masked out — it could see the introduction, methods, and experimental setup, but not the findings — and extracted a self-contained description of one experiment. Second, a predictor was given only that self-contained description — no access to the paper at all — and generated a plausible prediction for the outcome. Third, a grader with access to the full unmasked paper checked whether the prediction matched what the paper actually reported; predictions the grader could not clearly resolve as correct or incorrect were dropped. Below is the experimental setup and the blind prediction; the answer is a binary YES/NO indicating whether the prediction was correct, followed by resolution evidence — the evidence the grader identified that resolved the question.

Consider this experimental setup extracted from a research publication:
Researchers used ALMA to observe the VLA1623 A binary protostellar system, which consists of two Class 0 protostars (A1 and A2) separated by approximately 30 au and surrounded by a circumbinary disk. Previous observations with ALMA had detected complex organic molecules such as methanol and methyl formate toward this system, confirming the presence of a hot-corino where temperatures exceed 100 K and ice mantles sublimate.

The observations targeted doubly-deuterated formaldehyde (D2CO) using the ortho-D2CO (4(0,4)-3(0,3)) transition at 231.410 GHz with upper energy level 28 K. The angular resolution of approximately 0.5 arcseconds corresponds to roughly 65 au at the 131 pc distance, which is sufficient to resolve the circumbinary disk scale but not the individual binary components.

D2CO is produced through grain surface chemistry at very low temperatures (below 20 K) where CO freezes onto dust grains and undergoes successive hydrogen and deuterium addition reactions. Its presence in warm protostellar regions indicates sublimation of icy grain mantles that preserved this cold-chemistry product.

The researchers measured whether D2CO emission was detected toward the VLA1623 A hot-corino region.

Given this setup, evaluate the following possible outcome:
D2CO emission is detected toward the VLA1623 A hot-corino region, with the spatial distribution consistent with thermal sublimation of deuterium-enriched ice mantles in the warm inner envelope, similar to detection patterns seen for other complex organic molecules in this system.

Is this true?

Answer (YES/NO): NO